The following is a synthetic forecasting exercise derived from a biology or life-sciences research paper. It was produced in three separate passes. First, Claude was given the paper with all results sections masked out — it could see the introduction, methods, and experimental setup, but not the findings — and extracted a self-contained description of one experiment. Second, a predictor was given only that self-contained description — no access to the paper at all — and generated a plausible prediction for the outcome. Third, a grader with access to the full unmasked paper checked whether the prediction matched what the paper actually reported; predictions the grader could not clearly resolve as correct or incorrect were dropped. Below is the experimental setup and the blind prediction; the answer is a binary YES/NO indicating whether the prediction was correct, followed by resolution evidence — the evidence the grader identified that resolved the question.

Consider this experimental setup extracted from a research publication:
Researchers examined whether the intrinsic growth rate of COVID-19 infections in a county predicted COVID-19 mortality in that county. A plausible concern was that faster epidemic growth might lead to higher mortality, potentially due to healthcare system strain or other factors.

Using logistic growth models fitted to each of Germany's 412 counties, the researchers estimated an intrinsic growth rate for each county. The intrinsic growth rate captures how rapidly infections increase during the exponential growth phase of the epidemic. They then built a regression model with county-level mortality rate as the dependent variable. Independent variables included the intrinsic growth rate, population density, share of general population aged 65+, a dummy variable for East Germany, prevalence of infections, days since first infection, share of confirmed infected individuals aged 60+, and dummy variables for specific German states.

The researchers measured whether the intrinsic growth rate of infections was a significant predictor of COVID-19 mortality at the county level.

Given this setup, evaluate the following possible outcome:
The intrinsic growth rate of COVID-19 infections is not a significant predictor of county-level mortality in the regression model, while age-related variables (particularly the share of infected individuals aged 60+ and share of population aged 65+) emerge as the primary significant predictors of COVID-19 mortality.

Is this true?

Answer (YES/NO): NO